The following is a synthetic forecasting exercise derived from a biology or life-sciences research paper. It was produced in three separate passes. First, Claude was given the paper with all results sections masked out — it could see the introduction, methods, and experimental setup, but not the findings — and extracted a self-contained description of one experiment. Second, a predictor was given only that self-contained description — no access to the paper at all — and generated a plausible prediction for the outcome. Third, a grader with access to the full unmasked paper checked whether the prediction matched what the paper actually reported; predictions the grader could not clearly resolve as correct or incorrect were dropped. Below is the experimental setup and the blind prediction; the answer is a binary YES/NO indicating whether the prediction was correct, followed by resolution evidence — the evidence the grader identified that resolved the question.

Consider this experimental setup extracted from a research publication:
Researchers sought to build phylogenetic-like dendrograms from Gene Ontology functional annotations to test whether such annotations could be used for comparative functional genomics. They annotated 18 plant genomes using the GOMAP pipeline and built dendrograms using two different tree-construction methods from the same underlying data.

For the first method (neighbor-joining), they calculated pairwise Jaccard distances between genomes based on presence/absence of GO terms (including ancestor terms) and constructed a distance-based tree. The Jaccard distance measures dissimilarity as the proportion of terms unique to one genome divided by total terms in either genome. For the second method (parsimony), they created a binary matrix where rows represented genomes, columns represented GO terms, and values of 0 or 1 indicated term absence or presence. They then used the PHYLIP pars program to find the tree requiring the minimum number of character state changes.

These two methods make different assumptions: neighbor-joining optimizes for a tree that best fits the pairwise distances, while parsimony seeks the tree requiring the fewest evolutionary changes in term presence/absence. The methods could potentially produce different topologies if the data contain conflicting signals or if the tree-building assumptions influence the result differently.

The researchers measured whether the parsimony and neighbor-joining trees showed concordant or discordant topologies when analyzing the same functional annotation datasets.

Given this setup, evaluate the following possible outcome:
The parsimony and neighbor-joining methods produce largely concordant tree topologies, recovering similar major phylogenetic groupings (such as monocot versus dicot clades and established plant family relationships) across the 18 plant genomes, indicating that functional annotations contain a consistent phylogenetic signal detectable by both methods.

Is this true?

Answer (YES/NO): YES